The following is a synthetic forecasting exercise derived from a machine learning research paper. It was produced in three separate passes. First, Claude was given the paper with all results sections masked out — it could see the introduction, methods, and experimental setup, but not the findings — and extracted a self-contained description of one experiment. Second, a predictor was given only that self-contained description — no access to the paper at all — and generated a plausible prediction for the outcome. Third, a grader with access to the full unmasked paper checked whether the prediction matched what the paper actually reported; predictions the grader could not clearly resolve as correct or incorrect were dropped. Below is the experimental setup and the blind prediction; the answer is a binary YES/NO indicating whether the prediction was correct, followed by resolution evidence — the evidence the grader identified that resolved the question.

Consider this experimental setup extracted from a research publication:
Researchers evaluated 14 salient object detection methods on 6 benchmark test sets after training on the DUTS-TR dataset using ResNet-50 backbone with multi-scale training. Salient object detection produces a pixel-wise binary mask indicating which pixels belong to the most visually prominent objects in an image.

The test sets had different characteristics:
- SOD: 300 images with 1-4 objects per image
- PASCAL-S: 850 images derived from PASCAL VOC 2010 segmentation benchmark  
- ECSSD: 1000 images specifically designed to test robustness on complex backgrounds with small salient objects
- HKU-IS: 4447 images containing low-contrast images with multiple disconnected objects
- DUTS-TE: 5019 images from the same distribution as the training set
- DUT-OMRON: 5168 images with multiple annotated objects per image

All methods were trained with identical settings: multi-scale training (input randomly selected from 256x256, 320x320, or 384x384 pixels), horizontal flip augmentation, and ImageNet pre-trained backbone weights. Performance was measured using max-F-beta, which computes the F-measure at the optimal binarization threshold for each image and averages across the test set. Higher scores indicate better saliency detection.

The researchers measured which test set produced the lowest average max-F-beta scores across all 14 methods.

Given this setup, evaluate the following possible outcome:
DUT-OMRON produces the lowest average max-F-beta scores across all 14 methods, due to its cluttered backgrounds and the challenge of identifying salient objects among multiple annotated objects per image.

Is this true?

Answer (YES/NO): YES